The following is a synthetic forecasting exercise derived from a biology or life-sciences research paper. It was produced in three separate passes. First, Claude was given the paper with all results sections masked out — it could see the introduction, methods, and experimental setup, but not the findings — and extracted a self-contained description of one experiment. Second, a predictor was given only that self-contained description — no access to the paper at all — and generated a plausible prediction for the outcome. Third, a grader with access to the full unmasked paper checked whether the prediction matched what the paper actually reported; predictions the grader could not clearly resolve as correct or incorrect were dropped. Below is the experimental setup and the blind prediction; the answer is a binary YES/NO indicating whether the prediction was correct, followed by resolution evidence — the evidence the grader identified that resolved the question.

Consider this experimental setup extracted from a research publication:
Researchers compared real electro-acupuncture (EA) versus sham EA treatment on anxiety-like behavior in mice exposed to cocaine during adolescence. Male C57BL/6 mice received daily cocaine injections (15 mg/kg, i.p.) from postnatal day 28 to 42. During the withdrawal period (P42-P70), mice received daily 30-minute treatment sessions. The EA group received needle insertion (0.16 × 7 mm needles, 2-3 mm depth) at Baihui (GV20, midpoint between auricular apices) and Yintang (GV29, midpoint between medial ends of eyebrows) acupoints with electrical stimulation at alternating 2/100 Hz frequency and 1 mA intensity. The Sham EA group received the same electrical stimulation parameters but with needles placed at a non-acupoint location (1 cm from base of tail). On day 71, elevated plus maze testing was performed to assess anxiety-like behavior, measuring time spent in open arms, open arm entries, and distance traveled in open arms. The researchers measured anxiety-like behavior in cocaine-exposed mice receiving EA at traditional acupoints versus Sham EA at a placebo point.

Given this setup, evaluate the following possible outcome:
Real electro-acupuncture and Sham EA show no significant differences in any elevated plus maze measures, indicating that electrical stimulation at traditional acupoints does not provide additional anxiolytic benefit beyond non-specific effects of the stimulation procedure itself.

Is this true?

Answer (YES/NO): NO